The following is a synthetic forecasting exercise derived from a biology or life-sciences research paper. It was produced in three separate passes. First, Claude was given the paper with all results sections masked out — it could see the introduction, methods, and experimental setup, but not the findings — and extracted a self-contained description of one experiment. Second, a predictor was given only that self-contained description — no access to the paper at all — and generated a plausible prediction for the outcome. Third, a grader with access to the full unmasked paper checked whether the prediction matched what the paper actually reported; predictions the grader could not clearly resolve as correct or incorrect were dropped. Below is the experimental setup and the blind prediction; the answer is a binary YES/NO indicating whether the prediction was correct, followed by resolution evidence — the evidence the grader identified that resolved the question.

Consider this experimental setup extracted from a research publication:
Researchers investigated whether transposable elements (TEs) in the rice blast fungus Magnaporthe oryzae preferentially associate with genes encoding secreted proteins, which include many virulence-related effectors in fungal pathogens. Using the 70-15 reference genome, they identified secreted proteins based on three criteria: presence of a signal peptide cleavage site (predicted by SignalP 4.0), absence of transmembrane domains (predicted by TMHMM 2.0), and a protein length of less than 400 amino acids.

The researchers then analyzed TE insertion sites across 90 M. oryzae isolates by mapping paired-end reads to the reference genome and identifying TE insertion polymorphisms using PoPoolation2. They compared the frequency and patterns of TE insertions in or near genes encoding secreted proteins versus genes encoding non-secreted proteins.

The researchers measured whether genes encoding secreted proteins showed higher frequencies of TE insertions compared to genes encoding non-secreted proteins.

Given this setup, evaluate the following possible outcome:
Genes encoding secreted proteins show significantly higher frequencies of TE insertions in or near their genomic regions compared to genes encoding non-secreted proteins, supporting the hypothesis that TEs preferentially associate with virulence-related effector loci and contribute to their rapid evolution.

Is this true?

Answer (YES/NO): YES